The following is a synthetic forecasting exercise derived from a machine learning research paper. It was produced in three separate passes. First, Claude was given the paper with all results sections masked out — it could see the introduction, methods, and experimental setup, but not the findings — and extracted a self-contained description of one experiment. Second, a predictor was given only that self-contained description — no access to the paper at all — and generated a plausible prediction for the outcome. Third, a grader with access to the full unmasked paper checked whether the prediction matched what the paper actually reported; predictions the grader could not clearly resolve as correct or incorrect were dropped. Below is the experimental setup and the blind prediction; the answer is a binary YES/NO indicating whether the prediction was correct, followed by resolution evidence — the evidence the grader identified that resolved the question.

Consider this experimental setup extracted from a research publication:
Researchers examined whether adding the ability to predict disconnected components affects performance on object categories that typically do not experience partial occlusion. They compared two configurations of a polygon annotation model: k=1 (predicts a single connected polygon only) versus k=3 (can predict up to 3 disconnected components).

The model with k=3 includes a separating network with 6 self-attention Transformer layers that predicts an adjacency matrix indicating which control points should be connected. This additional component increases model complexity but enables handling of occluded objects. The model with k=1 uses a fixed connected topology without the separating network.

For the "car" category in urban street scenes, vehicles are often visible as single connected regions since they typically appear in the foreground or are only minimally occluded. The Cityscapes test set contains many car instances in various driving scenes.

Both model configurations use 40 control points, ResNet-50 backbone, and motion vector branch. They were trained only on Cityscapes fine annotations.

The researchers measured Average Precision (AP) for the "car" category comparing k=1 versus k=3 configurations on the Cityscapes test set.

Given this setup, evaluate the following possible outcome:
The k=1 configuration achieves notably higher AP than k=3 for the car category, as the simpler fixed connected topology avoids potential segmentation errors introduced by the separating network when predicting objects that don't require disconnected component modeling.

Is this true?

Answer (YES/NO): NO